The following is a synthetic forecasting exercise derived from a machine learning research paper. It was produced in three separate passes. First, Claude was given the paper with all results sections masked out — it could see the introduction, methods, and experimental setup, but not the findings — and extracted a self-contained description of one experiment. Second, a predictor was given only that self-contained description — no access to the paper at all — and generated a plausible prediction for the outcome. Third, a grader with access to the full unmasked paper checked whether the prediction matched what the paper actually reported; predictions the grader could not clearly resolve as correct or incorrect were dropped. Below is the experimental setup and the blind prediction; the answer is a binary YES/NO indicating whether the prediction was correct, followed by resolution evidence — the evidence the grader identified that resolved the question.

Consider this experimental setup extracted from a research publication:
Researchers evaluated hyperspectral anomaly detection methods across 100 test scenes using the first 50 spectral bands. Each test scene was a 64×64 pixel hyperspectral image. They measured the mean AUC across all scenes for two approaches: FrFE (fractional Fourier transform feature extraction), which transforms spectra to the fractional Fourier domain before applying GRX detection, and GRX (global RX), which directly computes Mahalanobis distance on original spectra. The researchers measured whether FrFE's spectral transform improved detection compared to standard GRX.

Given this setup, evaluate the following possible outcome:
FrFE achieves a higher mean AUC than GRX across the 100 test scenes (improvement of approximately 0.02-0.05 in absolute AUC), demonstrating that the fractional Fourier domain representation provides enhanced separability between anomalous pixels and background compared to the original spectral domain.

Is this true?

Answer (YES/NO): NO